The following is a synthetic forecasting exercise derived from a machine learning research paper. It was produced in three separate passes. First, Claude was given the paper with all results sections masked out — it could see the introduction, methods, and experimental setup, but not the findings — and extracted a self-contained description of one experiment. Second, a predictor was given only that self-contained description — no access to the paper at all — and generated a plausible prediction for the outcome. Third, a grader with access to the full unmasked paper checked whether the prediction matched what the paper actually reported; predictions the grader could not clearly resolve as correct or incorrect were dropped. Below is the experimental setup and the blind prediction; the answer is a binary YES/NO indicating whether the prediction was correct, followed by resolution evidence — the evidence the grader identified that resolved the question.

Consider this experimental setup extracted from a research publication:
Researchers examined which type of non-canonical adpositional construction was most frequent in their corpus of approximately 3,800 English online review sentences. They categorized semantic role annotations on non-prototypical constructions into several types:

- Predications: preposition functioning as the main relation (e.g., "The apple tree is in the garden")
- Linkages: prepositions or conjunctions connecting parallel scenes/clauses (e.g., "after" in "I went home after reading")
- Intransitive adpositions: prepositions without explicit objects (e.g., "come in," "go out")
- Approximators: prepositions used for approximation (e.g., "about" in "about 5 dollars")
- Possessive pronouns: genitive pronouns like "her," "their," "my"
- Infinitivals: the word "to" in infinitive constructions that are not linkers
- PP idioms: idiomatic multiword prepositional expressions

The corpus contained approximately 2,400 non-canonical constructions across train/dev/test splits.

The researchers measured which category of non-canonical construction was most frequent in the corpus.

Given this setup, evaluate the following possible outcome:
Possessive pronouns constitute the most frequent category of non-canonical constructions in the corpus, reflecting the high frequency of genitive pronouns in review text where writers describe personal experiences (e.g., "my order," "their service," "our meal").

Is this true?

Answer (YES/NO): YES